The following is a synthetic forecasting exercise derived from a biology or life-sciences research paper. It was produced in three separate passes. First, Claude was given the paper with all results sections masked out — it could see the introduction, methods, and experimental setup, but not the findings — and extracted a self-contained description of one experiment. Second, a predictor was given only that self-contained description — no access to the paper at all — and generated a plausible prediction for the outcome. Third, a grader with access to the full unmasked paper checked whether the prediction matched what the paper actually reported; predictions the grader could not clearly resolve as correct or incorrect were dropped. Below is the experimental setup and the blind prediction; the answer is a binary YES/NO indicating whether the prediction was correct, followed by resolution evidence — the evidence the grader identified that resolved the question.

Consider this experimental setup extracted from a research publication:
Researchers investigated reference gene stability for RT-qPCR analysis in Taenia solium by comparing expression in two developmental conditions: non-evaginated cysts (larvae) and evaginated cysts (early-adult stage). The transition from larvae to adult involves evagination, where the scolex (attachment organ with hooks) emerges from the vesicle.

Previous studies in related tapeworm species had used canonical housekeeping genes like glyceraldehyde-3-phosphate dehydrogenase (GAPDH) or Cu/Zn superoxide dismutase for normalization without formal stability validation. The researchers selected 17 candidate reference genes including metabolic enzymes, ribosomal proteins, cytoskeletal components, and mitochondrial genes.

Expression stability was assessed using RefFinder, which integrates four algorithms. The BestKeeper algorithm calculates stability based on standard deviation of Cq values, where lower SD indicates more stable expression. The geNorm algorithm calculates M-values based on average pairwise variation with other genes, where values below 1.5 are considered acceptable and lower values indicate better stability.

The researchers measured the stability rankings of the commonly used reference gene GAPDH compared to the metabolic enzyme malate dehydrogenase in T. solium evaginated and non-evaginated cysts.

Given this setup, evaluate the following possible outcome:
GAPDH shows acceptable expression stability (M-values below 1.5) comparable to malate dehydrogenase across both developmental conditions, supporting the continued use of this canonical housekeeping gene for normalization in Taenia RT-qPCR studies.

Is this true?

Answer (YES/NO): NO